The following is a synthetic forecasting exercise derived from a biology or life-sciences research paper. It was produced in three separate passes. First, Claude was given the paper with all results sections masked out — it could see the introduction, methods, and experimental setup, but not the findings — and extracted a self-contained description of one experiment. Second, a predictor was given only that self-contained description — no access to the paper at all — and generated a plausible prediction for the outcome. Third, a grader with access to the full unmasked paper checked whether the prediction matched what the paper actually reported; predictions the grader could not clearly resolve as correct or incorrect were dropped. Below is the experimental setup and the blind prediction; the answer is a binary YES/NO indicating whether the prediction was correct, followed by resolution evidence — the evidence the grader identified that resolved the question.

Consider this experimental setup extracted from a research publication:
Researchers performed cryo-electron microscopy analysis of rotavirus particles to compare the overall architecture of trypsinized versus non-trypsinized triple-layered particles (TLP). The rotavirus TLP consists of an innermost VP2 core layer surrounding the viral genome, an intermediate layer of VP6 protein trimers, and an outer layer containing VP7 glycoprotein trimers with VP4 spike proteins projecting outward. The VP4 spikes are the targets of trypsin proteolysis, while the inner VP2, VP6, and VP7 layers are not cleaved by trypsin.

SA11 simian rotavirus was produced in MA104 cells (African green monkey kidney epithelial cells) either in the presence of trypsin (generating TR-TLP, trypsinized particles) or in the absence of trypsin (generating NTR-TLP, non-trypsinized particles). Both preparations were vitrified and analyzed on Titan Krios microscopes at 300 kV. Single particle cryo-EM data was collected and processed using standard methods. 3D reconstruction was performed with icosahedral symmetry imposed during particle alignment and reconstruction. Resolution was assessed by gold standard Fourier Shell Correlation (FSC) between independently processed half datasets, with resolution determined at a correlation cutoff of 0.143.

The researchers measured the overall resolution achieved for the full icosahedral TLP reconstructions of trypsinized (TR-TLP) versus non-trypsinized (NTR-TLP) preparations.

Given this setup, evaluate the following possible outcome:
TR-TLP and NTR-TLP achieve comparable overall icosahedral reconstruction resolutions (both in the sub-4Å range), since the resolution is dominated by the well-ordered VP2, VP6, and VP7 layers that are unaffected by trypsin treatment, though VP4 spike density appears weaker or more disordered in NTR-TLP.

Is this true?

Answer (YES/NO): NO